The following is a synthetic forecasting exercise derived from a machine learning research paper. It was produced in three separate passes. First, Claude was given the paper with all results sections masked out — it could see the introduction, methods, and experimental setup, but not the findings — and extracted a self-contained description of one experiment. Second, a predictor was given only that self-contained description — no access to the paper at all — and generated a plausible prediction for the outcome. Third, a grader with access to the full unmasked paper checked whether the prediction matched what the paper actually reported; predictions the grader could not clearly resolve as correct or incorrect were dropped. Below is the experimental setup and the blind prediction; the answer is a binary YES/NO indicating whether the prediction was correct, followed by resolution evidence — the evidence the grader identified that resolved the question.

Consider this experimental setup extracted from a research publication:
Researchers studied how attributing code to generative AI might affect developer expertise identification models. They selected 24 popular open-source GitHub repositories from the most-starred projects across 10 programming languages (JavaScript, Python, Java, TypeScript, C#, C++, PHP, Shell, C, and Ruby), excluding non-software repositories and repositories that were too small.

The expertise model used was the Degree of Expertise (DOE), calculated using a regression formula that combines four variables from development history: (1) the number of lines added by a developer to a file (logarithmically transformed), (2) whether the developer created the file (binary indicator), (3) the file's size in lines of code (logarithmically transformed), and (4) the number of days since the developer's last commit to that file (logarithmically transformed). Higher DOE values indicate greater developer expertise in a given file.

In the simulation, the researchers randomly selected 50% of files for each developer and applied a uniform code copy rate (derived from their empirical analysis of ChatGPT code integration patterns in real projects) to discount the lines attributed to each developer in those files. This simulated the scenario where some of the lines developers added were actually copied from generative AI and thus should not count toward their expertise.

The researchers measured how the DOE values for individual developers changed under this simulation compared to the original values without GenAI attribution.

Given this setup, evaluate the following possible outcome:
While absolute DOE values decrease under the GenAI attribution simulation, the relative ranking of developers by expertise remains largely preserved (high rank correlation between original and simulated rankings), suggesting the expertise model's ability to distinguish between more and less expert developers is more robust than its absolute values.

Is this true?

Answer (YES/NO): NO